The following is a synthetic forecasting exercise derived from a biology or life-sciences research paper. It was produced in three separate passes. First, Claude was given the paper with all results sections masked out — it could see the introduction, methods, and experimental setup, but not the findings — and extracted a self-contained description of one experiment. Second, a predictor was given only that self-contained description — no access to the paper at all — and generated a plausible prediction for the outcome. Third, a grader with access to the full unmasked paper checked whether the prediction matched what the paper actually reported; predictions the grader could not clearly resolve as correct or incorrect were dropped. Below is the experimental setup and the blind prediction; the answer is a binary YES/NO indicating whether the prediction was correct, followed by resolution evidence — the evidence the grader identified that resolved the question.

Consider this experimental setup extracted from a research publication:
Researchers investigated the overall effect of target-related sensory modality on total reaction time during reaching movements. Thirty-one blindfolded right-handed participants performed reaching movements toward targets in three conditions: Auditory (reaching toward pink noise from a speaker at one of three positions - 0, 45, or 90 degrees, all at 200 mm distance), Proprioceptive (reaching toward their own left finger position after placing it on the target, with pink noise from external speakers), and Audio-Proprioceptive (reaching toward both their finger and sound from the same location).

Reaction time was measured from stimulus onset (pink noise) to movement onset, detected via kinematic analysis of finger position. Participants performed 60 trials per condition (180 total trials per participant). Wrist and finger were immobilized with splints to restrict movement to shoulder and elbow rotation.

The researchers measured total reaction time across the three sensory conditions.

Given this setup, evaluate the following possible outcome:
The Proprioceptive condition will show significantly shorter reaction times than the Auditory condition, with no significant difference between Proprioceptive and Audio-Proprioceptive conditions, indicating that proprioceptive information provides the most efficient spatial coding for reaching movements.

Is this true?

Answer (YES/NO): YES